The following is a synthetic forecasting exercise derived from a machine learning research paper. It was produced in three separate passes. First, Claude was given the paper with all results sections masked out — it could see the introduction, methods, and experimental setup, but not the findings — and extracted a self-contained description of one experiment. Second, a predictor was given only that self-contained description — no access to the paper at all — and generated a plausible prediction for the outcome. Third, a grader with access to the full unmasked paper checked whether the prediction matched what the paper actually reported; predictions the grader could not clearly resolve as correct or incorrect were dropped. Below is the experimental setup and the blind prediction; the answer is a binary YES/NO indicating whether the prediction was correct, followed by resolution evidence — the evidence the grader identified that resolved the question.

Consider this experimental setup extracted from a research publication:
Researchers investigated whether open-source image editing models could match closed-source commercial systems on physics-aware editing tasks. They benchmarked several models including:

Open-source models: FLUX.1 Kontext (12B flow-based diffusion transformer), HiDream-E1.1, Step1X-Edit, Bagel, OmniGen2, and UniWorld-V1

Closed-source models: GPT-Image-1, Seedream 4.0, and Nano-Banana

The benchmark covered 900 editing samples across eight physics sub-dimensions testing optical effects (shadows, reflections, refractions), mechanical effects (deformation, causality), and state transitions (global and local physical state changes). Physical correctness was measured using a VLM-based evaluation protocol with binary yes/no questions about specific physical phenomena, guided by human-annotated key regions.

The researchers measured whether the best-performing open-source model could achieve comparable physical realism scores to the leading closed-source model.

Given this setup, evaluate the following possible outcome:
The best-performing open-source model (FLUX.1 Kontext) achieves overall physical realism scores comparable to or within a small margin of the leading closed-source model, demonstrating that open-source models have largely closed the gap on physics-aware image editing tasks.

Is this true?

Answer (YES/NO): NO